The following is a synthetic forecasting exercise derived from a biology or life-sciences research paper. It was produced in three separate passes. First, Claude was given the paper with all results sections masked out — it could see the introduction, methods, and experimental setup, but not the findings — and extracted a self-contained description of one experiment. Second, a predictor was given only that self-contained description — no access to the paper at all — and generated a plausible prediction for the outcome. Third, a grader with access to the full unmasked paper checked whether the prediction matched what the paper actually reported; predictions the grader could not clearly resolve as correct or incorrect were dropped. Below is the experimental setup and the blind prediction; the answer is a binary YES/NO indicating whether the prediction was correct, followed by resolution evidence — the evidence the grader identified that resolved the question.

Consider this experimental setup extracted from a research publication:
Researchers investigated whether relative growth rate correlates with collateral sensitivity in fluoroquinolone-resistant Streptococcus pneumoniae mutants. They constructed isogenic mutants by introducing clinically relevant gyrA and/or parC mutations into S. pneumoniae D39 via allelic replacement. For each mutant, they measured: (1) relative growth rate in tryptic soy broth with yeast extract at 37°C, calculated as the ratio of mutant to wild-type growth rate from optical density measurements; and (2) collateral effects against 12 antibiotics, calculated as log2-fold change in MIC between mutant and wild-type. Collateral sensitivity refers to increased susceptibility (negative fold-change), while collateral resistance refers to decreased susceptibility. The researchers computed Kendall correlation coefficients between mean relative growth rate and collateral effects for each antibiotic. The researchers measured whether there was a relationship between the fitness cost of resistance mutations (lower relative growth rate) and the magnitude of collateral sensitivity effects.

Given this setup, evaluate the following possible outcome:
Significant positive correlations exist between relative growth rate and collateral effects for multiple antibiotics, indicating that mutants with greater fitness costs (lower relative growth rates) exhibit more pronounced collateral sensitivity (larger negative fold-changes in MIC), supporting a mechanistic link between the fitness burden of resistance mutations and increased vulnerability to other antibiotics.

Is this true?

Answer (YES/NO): NO